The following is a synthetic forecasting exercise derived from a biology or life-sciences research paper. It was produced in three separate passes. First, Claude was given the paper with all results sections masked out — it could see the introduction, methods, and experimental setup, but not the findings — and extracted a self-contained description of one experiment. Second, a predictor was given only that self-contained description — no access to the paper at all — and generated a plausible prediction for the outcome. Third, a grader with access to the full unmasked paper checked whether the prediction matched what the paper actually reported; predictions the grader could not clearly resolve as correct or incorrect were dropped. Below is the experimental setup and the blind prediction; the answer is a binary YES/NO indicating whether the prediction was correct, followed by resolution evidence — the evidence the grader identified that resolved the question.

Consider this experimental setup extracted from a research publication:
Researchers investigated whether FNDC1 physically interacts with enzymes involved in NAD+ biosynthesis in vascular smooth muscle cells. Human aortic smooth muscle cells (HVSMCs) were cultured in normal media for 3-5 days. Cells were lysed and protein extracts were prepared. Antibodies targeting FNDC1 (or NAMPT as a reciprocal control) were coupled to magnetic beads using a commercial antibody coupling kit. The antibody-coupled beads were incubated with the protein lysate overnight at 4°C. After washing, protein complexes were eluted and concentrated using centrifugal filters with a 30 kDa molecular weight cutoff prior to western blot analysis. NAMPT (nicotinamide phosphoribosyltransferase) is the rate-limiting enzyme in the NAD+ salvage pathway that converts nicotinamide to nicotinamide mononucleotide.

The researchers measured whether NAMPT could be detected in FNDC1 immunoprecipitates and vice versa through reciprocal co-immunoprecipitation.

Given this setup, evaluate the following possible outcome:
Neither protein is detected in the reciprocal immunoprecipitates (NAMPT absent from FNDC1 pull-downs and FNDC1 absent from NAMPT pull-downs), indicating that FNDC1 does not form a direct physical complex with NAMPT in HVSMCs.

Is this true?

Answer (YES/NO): NO